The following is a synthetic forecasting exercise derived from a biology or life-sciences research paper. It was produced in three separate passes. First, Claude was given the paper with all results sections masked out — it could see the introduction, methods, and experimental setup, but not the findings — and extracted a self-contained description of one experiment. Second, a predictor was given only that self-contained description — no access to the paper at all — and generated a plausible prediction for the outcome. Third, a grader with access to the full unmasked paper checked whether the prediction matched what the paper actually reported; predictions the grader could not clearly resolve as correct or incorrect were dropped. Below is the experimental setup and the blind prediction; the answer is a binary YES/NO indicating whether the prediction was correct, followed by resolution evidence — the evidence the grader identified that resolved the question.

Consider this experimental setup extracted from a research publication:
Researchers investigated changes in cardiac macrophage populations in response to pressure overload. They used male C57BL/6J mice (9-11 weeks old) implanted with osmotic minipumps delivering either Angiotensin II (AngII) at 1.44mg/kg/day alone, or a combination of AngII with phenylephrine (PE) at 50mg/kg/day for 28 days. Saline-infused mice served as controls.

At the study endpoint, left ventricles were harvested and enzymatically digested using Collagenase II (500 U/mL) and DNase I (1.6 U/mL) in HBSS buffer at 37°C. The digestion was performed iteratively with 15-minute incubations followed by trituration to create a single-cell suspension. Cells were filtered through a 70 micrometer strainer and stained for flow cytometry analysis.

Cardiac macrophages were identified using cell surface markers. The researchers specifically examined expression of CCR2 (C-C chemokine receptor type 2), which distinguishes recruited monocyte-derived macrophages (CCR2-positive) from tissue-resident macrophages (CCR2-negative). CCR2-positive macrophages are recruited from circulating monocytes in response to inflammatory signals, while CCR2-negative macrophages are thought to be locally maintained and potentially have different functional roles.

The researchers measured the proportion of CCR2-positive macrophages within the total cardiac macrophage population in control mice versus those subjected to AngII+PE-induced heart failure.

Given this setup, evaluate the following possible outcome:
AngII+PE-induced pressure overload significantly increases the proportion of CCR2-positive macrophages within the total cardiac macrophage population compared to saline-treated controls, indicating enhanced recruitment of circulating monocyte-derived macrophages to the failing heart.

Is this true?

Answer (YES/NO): YES